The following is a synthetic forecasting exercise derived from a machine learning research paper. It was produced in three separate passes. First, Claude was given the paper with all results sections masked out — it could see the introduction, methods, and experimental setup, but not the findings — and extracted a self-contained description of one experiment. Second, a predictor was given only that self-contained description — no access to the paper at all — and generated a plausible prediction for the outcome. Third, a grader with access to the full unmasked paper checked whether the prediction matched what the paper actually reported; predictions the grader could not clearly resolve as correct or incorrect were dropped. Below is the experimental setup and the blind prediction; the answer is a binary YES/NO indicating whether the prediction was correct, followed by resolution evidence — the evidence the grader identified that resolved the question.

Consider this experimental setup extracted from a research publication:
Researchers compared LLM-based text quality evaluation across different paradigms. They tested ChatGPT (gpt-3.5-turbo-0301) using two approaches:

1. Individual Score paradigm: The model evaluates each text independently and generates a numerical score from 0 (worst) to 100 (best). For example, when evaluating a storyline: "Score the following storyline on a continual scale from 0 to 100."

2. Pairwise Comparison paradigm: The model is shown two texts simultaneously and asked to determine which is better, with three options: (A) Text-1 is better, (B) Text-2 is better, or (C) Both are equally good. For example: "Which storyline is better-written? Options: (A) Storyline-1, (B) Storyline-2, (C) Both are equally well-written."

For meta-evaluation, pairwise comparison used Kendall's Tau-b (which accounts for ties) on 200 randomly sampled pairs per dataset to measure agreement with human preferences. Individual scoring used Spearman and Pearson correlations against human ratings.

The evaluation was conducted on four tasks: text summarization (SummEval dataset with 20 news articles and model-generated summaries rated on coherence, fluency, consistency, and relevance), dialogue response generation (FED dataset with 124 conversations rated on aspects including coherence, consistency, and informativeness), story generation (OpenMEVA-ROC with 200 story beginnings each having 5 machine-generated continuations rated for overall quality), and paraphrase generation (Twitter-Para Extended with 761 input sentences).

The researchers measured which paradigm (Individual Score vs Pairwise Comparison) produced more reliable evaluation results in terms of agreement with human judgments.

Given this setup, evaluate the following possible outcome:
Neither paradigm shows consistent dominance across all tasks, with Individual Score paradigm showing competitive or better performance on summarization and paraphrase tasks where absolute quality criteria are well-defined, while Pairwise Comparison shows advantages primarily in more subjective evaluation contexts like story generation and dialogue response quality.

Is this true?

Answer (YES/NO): NO